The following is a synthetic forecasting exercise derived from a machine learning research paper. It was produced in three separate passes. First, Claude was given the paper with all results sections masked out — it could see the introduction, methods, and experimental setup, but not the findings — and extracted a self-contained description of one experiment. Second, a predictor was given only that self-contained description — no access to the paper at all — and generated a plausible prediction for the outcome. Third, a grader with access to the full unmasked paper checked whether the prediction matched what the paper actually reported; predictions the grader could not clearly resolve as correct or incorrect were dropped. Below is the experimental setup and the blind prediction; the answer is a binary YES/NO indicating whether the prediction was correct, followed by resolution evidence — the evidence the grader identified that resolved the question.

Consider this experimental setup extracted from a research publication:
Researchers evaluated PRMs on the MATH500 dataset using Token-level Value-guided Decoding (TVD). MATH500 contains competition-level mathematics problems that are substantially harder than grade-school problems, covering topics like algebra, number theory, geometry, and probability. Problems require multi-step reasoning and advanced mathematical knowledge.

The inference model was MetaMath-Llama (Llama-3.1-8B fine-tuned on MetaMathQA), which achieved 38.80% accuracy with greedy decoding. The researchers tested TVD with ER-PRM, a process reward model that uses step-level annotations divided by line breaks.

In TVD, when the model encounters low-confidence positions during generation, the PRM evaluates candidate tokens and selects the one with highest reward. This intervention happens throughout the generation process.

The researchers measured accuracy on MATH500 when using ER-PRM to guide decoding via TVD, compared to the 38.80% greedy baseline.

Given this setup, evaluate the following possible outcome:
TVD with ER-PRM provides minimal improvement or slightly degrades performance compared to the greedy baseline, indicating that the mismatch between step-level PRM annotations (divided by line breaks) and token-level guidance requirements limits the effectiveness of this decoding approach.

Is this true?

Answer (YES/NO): YES